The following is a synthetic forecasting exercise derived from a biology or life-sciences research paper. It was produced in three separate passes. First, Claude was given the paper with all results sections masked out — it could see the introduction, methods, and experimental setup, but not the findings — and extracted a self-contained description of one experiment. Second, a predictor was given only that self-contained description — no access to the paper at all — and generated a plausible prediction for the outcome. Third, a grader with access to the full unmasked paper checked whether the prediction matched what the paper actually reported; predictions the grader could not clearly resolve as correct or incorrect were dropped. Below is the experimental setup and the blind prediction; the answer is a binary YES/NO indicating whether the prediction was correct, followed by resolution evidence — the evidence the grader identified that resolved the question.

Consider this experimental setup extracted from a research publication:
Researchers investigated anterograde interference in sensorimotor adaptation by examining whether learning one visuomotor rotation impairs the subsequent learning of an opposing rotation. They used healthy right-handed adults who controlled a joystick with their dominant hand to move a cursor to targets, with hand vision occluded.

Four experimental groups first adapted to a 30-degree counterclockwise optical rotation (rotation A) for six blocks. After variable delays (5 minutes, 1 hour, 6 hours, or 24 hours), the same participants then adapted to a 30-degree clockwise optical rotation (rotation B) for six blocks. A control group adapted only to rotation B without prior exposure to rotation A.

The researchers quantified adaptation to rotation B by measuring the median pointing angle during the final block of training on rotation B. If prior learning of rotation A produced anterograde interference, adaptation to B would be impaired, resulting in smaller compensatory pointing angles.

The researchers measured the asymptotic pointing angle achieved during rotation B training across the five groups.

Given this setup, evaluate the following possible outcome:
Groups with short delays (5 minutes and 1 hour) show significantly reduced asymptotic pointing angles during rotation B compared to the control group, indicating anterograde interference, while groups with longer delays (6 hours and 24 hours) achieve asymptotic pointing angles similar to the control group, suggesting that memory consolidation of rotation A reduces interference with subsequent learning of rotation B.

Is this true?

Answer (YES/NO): NO